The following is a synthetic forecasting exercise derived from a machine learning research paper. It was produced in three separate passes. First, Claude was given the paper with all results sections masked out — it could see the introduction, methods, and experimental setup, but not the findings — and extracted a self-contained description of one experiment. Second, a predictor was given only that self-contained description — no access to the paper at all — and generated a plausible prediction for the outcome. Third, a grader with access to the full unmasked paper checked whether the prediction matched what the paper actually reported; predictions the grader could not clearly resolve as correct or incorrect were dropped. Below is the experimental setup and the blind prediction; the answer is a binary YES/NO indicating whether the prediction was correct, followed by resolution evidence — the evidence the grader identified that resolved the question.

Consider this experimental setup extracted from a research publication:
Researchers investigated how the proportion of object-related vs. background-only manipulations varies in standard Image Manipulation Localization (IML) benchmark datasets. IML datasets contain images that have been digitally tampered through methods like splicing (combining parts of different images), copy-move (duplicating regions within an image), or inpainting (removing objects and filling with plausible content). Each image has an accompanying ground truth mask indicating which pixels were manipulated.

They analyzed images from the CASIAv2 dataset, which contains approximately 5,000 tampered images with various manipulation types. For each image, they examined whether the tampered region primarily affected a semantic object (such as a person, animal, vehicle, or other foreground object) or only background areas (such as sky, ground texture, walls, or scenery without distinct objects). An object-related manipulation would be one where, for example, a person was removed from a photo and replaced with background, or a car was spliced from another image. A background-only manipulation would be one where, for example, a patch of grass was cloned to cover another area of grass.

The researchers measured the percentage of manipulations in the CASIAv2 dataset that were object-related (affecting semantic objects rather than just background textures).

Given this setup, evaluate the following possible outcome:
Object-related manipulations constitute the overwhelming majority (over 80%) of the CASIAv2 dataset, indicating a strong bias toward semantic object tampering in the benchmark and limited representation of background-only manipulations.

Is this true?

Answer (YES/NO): NO